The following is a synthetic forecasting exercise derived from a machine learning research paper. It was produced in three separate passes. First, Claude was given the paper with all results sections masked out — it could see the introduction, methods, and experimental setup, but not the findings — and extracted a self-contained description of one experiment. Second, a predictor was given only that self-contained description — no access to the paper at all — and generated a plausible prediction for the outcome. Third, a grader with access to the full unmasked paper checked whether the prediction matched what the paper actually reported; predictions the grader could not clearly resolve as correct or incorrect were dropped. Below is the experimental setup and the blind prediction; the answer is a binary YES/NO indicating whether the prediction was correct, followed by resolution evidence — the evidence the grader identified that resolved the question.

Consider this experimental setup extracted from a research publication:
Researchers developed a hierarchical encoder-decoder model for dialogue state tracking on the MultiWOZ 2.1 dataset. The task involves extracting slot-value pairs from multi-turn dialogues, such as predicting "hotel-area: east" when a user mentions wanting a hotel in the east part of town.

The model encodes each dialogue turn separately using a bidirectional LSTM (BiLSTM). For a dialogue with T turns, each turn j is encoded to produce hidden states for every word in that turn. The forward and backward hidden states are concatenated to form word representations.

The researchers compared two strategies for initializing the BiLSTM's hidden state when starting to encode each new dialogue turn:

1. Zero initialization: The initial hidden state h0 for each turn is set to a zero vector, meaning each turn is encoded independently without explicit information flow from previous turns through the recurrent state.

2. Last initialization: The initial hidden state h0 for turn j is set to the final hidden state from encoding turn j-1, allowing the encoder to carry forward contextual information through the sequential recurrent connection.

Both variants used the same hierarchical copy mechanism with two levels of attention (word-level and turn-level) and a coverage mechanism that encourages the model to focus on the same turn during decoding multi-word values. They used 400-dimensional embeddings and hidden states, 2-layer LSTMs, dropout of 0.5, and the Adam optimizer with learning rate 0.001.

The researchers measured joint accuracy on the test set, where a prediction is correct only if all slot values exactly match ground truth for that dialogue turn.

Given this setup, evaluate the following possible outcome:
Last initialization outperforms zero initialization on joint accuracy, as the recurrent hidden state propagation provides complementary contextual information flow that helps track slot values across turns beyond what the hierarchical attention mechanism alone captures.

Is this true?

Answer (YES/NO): YES